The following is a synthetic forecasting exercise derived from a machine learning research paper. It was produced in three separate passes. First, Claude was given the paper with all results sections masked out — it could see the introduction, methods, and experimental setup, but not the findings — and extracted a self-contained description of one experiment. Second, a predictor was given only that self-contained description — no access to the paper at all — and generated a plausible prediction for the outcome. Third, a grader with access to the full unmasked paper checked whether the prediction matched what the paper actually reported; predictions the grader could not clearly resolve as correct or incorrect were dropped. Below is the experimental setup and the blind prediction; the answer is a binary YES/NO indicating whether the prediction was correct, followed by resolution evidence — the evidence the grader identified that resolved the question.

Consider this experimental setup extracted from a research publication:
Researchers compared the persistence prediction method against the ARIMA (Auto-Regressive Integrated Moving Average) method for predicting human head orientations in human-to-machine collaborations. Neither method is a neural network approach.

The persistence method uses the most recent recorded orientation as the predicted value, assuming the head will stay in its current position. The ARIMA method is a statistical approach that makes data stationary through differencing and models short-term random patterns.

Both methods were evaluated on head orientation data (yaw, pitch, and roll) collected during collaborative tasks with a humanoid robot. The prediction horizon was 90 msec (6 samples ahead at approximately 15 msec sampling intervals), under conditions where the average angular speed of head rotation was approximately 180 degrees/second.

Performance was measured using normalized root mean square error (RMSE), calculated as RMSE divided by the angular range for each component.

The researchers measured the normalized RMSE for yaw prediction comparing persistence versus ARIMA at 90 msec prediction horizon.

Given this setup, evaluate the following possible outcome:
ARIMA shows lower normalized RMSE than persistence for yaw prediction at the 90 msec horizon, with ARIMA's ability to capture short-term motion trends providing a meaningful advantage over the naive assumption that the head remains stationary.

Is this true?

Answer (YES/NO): NO